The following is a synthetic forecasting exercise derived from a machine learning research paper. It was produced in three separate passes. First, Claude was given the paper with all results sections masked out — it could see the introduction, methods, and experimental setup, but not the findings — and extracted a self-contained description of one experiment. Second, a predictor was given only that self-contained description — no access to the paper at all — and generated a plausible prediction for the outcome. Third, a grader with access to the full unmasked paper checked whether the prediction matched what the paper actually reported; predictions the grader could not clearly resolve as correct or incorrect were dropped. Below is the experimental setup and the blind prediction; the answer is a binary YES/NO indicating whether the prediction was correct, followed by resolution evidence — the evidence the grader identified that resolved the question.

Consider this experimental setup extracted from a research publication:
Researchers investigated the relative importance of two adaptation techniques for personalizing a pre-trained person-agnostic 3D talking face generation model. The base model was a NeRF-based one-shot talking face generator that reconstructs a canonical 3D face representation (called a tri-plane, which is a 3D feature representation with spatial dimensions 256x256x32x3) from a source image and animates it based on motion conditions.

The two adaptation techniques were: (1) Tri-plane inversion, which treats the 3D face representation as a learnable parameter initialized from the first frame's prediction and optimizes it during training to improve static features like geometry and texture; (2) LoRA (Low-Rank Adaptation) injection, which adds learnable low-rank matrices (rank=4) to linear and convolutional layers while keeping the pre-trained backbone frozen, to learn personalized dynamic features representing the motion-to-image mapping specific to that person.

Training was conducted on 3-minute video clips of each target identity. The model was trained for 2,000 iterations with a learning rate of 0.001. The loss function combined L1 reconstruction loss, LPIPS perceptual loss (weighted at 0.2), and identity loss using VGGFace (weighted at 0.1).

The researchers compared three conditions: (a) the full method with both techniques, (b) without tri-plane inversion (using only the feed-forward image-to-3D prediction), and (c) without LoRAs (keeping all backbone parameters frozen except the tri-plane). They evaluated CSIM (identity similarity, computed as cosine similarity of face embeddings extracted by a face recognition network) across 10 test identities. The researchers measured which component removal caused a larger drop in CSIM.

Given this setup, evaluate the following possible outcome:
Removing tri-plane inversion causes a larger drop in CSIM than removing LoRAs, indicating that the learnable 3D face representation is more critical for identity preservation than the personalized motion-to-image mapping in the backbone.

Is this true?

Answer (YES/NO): NO